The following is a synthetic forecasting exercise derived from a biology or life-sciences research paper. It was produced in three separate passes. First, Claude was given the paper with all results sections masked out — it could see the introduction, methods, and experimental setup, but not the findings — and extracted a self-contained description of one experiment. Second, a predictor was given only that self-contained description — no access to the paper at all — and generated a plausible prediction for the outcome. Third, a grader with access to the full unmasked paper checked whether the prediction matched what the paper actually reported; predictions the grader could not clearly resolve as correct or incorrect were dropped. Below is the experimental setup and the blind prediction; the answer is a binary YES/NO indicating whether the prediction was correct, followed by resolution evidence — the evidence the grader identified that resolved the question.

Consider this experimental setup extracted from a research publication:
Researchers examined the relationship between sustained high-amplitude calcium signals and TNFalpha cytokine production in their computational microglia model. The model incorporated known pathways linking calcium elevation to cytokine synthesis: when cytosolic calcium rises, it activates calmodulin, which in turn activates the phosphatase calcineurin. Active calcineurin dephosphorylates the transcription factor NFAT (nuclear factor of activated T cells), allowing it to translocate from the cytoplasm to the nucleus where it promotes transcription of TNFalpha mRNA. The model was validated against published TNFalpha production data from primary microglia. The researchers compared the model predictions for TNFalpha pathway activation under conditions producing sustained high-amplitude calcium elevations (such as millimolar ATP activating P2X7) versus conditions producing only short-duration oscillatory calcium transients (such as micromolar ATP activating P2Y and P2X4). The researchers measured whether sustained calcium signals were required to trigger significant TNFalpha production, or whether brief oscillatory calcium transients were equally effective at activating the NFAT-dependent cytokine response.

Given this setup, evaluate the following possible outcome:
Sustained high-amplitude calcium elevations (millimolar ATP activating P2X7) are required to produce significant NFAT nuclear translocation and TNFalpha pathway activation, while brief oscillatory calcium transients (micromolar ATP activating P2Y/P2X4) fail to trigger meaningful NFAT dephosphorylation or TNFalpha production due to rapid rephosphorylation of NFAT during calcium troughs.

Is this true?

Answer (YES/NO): YES